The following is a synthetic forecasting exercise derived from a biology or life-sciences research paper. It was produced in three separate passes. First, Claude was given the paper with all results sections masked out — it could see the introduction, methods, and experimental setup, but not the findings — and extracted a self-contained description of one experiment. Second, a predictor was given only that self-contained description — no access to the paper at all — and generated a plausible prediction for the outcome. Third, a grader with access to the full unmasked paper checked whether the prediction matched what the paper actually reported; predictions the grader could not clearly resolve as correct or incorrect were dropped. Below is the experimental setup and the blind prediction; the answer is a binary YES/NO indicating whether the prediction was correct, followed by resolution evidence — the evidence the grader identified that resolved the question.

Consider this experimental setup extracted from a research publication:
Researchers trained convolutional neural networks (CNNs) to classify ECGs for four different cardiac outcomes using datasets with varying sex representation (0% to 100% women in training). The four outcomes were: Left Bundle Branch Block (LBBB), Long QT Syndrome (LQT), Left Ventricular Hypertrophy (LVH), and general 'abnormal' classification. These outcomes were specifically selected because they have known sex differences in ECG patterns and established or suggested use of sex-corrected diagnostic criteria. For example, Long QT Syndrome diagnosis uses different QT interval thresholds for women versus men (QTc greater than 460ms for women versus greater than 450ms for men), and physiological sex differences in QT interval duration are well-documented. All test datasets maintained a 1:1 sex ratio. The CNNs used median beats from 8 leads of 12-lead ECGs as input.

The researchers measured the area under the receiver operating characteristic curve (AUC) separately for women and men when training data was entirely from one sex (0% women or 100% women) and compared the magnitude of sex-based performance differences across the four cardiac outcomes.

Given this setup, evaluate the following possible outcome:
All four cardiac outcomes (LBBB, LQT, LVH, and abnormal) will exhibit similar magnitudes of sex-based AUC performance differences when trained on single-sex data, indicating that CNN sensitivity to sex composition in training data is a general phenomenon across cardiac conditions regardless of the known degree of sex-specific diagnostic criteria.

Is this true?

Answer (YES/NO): NO